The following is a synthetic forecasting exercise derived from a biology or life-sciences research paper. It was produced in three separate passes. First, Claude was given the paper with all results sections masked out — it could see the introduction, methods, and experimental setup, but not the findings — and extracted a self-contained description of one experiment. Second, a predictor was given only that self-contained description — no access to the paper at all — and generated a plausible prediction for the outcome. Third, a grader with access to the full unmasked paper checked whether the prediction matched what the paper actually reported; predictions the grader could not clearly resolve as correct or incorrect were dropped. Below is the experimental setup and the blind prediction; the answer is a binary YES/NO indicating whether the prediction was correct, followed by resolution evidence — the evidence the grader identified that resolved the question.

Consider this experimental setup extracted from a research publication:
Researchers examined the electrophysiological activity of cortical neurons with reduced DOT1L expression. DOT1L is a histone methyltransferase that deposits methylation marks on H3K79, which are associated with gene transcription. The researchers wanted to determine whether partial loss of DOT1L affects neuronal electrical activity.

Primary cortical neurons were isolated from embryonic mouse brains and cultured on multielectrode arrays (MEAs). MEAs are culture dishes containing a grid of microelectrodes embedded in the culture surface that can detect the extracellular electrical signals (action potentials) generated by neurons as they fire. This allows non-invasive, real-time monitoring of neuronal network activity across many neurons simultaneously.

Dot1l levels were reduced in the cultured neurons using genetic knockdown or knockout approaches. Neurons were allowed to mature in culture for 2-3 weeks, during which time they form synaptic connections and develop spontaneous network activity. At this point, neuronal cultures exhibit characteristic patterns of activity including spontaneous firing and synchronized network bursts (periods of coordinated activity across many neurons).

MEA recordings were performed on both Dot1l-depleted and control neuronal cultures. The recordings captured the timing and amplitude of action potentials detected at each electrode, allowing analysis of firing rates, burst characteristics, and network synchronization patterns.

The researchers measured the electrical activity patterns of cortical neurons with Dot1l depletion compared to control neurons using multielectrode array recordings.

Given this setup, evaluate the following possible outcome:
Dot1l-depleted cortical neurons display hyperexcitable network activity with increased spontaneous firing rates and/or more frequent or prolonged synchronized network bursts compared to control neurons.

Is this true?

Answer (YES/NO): NO